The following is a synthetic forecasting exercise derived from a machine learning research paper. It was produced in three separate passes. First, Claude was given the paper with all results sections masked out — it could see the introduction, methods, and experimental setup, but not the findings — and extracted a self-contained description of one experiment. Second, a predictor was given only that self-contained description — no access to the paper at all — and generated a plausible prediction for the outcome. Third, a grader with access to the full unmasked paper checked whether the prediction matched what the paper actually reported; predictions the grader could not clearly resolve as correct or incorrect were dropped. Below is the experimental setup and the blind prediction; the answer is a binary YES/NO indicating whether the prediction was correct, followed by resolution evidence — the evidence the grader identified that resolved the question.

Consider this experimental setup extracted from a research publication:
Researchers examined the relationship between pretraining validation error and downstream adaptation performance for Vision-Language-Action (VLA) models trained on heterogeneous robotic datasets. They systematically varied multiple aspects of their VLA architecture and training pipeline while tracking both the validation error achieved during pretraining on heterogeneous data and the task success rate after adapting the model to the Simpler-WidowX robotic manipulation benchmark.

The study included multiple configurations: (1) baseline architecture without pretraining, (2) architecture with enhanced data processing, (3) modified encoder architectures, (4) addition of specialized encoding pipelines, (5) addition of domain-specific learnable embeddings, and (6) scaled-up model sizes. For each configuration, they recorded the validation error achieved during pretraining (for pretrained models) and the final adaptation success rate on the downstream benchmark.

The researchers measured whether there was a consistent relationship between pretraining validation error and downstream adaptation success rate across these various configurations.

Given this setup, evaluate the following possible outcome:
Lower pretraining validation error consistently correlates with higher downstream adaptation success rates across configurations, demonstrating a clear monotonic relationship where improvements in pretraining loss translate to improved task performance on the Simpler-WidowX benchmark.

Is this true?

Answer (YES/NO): NO